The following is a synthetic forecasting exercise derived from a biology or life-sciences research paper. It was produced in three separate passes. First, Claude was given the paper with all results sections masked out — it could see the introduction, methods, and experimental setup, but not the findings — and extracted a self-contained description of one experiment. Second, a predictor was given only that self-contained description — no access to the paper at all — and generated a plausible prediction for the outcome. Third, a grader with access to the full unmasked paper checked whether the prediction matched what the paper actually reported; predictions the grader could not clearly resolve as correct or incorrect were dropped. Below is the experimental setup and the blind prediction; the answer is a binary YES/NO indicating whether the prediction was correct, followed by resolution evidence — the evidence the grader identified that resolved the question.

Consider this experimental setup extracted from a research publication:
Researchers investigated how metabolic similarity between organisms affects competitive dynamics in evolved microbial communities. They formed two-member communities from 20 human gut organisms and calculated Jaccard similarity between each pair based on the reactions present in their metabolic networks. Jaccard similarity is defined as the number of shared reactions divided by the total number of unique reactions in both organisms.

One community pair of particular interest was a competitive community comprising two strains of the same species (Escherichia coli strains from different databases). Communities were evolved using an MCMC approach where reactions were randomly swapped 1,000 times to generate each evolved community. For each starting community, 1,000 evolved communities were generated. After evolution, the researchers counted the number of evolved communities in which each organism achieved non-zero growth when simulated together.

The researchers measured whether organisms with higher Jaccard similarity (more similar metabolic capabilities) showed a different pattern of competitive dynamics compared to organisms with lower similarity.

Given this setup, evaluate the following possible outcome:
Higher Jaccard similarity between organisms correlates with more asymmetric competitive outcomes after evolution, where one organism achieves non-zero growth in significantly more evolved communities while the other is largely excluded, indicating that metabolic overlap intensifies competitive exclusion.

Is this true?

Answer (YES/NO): NO